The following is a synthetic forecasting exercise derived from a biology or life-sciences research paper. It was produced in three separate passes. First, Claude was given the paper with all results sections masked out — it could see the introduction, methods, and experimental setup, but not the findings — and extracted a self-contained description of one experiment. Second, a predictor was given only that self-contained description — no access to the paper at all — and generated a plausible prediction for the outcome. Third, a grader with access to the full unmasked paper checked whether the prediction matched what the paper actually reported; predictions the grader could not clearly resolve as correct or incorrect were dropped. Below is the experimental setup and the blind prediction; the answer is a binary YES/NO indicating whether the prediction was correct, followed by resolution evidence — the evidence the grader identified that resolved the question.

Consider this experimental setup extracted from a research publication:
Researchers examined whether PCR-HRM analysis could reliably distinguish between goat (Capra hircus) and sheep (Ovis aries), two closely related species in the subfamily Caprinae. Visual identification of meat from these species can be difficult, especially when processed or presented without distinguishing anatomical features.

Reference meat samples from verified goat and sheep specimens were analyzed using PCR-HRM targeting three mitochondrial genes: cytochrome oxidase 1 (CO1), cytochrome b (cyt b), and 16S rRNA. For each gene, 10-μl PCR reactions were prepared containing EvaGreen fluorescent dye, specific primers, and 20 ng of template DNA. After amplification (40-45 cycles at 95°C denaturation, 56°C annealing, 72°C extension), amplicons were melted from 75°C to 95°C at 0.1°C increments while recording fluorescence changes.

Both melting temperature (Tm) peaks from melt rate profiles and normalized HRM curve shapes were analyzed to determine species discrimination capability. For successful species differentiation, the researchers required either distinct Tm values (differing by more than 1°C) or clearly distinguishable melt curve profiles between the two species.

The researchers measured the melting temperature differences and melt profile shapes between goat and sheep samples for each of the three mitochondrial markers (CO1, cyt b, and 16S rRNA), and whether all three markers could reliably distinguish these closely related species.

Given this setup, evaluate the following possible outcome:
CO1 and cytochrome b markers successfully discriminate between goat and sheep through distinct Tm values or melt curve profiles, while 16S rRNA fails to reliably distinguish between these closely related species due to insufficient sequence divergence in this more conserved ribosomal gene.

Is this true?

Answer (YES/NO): NO